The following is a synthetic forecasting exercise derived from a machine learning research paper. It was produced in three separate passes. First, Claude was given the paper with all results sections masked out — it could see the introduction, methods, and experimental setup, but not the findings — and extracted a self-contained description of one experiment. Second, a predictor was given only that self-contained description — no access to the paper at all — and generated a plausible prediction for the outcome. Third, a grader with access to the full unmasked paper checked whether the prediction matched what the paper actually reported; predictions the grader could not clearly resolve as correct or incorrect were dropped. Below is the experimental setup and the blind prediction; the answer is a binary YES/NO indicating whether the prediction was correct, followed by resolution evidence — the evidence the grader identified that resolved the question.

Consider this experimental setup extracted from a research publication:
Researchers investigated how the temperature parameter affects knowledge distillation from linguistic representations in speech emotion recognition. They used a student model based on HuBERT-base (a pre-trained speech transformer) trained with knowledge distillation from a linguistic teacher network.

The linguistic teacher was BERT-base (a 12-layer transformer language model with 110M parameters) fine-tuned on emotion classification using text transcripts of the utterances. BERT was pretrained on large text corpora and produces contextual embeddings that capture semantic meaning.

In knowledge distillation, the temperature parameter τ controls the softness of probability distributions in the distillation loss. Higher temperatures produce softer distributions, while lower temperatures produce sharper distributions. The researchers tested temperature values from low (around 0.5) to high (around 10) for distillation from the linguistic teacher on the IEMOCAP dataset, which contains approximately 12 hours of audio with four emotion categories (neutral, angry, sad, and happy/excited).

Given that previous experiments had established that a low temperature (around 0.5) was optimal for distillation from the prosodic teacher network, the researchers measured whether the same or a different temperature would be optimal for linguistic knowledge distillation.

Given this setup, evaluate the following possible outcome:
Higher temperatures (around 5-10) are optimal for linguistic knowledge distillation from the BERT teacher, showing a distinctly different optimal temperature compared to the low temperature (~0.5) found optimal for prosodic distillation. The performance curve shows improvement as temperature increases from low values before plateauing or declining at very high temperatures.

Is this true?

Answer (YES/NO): NO